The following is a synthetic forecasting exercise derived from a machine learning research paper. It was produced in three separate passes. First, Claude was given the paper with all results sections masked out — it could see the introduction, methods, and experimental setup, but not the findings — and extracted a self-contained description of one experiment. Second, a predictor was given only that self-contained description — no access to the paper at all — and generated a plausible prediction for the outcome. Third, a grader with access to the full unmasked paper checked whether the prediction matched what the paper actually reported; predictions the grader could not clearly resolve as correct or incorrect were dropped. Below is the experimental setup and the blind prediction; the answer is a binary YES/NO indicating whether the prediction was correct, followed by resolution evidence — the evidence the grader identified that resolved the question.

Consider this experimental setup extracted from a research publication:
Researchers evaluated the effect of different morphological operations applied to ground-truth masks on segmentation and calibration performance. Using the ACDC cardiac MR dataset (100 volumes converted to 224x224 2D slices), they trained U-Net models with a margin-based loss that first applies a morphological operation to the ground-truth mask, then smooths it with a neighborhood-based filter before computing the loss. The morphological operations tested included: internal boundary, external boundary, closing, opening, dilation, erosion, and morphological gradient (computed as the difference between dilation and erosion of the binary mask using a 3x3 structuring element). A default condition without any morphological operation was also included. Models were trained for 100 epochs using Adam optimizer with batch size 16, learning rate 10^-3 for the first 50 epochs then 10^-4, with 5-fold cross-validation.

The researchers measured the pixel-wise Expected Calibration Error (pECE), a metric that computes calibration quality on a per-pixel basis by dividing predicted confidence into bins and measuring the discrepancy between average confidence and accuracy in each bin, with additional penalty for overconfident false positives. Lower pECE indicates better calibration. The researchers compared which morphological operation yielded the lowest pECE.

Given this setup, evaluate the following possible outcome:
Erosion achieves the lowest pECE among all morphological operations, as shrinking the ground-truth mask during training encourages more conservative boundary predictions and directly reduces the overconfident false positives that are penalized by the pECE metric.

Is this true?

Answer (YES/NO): YES